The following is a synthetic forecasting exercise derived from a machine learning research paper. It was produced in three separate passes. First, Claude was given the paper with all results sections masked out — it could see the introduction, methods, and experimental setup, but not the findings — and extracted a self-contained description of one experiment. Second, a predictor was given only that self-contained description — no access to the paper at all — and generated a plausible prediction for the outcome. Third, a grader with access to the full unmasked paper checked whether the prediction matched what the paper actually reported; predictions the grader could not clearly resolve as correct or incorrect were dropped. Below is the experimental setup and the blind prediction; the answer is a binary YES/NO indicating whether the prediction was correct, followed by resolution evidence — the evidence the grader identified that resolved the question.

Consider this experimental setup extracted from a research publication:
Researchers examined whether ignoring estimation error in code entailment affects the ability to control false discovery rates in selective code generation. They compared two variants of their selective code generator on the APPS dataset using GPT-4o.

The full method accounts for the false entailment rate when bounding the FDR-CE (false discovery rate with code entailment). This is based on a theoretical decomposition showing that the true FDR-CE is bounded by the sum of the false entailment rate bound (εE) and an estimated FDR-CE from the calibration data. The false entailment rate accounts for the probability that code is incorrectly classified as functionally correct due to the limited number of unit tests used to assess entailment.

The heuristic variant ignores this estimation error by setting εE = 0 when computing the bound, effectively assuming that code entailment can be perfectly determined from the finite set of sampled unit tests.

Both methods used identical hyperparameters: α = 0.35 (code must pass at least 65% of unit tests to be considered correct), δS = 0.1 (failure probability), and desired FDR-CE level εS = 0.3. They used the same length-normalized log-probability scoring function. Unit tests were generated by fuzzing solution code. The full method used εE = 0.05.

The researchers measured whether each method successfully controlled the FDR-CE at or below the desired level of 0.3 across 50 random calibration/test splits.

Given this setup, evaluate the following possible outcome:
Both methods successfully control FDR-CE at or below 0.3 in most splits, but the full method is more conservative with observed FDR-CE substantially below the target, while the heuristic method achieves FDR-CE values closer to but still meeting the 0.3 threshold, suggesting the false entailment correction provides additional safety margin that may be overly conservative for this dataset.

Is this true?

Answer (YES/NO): NO